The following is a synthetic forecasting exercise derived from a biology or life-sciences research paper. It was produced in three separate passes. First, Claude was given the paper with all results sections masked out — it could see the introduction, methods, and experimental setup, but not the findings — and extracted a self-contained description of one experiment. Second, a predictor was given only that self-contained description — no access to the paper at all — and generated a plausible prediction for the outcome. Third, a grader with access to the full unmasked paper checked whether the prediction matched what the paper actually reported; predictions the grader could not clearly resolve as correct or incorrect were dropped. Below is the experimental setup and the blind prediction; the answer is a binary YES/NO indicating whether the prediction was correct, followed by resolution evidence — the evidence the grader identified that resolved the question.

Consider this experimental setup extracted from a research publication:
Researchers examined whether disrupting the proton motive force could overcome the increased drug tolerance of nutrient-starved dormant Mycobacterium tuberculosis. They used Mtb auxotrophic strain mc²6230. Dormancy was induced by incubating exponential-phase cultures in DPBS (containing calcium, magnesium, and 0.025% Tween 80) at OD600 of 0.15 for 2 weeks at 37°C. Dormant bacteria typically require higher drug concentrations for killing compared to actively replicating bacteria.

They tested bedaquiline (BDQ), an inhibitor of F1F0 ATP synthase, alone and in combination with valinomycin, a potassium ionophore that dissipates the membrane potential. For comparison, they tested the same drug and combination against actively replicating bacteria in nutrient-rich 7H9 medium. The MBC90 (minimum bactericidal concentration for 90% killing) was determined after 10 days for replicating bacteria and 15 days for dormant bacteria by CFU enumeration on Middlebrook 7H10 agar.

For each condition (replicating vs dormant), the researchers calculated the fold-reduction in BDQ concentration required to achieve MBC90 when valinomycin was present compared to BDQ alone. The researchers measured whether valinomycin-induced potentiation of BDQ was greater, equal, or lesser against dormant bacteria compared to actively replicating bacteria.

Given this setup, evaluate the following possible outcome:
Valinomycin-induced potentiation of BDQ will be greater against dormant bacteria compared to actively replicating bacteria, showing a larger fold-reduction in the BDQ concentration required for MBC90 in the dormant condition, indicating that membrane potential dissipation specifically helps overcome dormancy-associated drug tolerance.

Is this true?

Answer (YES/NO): NO